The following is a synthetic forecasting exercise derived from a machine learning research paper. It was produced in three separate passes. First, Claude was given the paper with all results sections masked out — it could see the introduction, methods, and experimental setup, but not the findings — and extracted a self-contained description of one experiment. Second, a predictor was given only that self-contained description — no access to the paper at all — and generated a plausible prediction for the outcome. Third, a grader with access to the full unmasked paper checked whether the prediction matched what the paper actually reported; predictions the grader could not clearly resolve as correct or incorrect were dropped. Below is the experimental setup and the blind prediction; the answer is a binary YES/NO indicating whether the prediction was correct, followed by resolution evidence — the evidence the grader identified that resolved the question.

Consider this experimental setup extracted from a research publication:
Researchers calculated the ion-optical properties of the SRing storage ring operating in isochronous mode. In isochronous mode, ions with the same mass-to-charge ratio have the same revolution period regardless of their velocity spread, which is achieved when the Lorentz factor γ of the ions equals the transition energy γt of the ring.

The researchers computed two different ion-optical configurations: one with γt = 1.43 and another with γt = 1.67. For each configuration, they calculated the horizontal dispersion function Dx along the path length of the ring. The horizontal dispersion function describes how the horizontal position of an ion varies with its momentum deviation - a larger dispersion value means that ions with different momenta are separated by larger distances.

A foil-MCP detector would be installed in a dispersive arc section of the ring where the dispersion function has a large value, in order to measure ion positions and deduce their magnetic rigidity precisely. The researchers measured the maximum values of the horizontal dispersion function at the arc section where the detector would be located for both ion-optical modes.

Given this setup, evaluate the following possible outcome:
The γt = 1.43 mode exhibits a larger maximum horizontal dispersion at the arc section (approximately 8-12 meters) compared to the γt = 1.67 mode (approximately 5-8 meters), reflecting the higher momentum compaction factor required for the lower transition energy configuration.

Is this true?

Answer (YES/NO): NO